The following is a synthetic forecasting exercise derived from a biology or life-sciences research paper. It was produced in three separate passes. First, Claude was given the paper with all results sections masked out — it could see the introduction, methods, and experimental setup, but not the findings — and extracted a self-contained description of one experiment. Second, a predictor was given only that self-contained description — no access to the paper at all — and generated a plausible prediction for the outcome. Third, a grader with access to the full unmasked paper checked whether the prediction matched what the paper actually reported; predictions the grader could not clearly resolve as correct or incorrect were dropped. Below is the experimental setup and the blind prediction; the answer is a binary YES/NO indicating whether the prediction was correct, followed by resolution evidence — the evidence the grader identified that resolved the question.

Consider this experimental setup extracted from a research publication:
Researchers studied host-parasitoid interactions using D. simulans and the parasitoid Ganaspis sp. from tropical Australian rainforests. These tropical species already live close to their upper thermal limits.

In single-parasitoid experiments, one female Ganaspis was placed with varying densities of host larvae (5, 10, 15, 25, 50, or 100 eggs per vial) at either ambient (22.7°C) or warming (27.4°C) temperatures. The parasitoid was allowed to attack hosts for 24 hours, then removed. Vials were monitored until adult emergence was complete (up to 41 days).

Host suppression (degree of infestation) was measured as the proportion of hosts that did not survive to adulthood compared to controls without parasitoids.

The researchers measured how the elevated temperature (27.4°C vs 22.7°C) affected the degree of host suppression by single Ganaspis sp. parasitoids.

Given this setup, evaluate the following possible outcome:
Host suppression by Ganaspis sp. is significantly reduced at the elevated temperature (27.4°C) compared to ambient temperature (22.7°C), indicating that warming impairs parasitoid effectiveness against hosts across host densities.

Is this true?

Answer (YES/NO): NO